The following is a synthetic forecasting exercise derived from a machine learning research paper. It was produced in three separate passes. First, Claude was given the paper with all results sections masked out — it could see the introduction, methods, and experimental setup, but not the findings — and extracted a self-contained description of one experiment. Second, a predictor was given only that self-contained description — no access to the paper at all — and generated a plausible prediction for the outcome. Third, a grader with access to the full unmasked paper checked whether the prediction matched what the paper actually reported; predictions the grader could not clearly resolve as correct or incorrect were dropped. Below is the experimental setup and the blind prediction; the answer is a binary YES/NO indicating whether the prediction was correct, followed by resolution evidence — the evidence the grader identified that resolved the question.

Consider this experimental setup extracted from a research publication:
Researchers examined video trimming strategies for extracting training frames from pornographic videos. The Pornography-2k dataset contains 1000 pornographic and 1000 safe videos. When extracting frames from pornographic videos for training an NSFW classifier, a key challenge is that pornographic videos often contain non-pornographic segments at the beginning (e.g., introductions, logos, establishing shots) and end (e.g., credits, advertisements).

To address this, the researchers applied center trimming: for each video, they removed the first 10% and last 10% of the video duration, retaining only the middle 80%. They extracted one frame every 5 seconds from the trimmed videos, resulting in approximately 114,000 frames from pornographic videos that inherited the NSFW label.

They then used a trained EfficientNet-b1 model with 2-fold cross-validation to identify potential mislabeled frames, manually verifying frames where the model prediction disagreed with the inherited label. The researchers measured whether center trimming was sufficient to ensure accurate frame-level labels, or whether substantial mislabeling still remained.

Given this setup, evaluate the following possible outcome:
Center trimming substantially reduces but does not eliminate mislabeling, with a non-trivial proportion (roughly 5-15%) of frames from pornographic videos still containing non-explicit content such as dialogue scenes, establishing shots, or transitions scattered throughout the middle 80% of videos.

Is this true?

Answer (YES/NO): YES